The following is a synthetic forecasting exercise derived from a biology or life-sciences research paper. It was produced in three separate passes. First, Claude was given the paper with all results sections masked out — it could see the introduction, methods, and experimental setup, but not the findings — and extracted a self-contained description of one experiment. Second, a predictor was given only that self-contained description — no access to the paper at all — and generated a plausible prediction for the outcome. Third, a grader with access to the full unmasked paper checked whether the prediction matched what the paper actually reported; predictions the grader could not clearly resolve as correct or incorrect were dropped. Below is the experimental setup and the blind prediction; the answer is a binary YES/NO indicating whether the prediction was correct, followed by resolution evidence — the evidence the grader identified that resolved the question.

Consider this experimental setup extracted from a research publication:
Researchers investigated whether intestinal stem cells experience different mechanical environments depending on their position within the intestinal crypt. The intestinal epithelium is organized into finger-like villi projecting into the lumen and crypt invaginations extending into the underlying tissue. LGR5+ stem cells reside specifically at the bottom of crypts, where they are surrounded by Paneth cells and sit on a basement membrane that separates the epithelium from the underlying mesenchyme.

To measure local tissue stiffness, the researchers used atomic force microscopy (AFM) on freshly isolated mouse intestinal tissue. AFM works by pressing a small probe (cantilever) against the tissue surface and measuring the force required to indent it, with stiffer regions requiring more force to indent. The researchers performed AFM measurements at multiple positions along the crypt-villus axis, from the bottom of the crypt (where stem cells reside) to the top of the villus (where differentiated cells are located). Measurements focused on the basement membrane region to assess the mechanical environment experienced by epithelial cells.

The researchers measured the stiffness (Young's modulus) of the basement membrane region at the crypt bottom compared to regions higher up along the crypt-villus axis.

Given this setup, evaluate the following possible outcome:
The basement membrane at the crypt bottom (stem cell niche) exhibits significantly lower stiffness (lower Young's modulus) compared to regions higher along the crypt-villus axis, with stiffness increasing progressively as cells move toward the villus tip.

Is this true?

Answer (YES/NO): NO